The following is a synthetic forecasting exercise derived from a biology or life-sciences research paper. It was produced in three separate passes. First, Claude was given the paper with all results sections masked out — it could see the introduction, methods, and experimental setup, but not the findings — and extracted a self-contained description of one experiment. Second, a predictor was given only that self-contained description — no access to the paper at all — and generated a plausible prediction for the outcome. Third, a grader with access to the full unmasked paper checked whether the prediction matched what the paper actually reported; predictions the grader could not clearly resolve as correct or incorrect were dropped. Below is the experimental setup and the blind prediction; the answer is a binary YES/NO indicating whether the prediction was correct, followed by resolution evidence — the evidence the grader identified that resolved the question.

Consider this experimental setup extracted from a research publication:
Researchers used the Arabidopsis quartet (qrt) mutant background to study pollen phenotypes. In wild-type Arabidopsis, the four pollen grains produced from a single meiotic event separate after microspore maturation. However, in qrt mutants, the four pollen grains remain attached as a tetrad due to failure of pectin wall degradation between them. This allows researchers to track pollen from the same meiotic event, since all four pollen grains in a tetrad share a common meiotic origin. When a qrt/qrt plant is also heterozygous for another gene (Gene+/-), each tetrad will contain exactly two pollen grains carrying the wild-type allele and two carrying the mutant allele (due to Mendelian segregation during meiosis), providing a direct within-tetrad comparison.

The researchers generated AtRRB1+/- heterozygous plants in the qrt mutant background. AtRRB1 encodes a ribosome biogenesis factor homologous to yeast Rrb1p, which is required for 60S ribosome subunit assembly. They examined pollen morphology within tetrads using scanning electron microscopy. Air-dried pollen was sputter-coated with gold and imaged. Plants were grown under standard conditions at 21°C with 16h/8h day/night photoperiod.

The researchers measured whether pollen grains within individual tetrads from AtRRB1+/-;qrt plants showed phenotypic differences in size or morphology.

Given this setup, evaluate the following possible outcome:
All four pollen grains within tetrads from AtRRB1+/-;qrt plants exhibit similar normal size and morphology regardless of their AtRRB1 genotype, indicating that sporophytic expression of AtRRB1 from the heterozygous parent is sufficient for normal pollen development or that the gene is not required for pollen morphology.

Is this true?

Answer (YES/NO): NO